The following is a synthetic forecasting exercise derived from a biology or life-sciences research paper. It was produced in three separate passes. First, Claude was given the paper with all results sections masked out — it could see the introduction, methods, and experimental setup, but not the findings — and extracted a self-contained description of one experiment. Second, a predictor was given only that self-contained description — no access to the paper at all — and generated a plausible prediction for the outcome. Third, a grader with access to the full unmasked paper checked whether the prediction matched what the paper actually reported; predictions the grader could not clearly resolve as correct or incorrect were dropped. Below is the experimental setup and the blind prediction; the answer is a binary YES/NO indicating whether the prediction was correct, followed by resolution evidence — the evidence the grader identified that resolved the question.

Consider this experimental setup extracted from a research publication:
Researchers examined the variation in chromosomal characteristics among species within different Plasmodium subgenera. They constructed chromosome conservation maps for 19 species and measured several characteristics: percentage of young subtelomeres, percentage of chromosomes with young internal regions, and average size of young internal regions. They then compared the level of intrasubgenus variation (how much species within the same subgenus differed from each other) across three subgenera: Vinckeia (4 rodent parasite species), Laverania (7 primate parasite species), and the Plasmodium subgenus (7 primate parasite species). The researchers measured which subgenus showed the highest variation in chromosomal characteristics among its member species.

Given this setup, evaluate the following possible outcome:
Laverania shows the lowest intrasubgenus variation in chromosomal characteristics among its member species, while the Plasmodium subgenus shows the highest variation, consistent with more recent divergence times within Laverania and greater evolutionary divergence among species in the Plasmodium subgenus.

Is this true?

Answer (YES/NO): NO